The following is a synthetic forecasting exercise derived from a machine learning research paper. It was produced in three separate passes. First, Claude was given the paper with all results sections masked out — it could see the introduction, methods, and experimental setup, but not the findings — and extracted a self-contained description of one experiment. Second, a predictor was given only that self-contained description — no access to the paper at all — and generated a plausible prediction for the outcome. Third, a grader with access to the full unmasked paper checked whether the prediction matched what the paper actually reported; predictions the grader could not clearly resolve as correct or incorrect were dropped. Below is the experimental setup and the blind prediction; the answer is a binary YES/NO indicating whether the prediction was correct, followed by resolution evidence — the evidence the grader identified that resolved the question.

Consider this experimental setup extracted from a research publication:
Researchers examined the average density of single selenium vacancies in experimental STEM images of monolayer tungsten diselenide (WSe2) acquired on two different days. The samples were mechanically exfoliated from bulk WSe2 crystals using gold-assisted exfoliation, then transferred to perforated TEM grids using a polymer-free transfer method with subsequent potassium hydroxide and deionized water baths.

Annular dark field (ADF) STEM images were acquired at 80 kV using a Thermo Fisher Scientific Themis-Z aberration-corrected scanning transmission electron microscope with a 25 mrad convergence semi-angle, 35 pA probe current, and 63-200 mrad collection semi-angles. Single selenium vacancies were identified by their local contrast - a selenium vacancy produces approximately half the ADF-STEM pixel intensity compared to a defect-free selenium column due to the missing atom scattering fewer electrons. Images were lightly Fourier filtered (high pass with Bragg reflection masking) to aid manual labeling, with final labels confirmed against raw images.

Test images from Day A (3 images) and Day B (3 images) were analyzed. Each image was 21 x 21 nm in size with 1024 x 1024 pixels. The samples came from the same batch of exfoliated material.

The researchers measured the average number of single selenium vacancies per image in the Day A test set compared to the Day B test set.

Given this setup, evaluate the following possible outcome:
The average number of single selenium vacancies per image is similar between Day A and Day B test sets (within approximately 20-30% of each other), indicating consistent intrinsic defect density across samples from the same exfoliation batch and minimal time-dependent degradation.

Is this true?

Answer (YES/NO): NO